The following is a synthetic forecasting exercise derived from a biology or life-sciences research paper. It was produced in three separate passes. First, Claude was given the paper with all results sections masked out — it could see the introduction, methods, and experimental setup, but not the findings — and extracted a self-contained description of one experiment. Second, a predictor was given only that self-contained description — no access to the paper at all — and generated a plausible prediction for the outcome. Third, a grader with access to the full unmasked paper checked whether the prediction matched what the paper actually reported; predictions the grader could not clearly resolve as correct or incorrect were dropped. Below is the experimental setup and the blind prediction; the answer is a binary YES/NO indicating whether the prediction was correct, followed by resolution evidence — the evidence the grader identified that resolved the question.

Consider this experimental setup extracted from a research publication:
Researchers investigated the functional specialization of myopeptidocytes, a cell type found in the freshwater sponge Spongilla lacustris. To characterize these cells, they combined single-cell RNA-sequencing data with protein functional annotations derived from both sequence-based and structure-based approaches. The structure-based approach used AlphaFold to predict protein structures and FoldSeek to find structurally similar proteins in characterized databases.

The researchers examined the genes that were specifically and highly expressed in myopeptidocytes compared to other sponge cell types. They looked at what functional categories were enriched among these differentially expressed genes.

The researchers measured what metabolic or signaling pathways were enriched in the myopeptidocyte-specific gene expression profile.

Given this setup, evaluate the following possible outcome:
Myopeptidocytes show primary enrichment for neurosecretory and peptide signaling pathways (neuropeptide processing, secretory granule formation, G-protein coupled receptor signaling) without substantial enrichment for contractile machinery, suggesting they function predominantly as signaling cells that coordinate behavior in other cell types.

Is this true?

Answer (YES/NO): NO